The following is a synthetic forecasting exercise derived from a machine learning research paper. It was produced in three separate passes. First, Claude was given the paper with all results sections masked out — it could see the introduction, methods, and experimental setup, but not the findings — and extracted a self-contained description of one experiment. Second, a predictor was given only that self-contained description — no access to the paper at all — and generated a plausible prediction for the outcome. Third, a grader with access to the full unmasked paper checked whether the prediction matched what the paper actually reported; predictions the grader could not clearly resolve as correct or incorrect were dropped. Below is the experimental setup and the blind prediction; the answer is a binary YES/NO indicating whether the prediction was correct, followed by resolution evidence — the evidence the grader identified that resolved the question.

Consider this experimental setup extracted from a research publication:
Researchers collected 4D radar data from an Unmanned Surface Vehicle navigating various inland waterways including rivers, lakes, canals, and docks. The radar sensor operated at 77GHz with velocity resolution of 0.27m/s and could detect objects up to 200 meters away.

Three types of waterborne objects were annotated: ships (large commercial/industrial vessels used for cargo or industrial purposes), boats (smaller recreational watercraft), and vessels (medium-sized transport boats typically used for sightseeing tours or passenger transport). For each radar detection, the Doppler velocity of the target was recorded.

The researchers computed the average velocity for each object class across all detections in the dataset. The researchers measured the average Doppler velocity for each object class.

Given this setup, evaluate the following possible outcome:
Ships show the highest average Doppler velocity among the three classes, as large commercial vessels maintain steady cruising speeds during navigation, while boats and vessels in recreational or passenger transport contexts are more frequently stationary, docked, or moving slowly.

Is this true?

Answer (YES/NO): NO